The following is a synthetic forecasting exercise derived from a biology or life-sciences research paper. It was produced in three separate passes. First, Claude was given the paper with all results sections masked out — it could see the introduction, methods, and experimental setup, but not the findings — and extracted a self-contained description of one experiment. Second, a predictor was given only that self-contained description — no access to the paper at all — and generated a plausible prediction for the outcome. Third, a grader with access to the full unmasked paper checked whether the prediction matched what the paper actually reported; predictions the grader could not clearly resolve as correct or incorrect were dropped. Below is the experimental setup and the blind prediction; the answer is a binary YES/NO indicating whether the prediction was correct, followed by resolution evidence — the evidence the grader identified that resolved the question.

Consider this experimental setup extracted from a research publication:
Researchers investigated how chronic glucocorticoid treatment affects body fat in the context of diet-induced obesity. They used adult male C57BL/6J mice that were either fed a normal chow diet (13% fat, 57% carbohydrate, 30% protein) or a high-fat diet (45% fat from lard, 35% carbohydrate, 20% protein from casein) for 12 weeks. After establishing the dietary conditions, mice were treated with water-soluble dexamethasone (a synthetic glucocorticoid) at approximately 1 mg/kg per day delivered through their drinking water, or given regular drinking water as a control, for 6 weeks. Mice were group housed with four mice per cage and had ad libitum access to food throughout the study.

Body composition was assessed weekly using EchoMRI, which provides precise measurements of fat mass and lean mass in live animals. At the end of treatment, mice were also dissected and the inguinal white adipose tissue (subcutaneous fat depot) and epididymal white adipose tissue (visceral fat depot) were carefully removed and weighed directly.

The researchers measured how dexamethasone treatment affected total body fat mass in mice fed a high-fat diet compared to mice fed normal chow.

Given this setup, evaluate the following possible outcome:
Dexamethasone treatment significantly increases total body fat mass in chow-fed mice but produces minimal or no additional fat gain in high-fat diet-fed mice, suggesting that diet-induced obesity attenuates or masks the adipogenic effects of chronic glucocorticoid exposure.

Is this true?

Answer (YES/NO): NO